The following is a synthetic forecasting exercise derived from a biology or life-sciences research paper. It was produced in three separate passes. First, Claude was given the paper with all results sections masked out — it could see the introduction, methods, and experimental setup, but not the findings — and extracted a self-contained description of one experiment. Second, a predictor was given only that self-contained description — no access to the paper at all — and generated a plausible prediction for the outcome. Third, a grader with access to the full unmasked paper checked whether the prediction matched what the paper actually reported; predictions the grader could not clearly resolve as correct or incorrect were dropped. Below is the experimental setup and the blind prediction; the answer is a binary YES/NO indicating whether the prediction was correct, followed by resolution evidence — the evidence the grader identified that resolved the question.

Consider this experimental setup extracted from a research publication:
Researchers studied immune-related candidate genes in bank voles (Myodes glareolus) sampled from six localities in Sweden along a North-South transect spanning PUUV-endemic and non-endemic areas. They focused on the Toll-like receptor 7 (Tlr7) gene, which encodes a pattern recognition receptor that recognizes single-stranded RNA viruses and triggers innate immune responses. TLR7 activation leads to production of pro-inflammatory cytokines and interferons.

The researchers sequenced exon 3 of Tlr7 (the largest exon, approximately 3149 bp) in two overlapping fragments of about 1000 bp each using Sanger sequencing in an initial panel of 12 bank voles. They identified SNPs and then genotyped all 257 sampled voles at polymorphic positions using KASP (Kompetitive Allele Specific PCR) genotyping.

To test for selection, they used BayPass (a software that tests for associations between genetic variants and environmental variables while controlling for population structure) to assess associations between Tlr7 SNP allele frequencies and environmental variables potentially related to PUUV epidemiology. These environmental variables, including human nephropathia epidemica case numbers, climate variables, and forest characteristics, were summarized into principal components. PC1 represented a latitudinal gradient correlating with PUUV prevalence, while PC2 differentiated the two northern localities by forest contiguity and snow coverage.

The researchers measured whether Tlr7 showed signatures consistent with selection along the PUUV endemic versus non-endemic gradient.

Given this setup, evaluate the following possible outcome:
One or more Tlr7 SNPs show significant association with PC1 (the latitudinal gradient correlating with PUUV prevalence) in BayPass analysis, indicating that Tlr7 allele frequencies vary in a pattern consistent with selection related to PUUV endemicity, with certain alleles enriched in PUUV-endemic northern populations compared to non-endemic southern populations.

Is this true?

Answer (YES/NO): NO